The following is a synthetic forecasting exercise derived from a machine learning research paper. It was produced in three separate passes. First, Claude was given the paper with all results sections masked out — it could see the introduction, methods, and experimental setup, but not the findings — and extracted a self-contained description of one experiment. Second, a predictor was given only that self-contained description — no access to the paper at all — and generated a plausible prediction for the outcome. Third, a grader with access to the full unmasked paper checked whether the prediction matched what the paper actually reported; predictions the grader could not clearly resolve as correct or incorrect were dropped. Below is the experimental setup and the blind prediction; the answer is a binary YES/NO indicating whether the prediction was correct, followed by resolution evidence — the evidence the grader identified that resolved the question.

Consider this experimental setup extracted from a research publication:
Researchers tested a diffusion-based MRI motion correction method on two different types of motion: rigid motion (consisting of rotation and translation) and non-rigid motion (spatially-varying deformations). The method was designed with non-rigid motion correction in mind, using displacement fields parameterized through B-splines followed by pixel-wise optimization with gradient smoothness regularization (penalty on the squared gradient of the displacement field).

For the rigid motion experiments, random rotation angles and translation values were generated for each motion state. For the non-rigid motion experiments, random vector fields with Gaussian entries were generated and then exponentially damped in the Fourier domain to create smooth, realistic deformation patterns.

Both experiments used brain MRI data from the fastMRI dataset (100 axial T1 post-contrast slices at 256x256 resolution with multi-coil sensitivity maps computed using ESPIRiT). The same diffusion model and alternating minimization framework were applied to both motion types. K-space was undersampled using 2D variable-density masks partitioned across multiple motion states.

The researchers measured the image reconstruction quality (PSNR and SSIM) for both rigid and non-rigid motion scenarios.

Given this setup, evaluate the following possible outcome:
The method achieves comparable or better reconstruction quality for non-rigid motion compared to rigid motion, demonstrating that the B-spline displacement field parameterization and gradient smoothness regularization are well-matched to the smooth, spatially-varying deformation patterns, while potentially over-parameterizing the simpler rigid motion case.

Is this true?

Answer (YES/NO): YES